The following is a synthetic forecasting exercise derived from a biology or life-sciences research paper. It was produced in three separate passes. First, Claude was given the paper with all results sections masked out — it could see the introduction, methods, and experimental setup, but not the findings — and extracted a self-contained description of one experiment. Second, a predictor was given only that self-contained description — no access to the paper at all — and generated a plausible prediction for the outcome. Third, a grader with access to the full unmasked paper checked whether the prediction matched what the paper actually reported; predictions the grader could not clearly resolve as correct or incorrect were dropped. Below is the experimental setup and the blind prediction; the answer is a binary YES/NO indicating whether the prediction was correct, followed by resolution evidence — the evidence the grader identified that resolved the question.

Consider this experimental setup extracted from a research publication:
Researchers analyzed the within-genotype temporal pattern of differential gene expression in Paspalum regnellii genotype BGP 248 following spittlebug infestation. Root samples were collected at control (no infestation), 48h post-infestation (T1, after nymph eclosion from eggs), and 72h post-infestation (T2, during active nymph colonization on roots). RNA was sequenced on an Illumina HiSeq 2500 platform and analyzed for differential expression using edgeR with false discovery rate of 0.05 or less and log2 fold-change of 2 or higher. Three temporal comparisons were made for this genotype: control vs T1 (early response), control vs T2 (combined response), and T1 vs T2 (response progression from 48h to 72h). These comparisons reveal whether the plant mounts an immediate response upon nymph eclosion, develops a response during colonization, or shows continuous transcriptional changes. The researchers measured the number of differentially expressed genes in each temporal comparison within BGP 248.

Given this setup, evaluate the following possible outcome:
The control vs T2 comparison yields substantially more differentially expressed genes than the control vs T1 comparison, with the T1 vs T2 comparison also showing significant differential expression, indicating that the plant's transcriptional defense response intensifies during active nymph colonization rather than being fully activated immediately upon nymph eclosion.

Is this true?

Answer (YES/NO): YES